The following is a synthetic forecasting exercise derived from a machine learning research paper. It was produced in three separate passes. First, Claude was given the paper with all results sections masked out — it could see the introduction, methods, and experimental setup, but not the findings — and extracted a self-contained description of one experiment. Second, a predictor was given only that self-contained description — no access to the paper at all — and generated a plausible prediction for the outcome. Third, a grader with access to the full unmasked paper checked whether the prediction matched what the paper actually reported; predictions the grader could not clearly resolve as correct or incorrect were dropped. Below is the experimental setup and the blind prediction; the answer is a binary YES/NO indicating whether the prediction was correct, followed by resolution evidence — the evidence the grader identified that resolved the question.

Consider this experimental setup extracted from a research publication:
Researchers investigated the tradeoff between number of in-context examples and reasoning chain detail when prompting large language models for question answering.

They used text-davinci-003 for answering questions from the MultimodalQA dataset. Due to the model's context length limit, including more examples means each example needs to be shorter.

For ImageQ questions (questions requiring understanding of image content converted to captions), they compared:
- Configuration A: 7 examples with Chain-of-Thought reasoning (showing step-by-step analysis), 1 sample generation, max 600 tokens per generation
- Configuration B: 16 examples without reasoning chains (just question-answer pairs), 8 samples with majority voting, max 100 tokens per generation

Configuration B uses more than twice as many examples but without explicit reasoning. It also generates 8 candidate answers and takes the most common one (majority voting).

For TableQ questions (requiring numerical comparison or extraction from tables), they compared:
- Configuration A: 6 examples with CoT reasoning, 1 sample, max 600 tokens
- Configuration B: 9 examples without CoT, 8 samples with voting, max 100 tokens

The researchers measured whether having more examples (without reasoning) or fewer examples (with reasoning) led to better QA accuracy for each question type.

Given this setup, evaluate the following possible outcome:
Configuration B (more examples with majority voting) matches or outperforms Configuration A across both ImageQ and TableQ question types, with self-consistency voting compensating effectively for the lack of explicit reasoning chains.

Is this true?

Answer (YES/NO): NO